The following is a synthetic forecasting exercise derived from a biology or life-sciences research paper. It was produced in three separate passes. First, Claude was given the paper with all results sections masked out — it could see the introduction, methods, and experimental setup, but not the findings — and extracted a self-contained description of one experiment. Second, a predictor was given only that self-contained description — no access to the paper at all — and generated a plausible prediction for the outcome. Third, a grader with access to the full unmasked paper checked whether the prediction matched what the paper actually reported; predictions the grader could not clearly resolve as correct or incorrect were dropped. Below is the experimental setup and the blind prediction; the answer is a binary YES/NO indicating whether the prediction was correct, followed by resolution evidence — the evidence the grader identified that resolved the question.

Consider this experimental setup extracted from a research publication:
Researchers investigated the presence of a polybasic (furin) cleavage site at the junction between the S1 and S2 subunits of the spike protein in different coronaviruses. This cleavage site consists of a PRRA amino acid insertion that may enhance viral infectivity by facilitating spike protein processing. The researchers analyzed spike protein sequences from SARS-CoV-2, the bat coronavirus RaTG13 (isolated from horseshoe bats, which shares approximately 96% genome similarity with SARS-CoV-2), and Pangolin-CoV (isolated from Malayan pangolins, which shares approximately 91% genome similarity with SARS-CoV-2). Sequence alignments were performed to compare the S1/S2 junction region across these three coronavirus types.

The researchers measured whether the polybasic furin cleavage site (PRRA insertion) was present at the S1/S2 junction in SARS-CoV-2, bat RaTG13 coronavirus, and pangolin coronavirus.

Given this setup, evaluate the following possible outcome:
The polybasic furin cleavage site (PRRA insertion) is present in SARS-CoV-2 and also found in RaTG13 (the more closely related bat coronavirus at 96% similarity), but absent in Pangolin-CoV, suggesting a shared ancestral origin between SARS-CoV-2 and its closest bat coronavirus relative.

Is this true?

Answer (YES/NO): NO